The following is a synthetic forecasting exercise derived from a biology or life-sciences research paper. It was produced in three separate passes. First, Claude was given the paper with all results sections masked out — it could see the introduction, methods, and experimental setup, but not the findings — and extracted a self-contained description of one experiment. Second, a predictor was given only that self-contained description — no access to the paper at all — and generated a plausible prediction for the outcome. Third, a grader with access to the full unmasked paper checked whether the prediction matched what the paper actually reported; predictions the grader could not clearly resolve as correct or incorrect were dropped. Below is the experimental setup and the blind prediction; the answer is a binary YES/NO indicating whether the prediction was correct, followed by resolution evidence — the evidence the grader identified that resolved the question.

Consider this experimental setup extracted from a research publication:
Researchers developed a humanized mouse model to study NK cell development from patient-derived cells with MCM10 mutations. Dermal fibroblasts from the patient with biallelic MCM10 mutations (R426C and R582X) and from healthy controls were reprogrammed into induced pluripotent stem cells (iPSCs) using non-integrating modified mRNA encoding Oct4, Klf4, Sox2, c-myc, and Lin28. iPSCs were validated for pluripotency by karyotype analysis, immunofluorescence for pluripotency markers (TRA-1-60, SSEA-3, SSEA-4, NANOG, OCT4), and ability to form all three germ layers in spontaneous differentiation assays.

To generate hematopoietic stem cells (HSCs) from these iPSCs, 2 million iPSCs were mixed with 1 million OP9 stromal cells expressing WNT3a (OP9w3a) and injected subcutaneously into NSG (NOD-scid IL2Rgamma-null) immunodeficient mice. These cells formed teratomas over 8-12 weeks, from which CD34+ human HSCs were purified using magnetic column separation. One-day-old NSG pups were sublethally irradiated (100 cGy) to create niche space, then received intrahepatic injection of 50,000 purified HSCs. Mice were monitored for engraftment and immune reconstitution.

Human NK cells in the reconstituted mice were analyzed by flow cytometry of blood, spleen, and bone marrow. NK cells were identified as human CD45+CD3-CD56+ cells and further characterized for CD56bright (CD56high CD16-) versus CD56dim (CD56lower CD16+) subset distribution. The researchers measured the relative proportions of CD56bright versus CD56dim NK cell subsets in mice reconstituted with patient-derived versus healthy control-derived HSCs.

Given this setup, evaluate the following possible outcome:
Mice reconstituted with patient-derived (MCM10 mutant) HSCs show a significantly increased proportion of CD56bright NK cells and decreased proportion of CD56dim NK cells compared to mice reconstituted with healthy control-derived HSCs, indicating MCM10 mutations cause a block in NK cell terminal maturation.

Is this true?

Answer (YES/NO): YES